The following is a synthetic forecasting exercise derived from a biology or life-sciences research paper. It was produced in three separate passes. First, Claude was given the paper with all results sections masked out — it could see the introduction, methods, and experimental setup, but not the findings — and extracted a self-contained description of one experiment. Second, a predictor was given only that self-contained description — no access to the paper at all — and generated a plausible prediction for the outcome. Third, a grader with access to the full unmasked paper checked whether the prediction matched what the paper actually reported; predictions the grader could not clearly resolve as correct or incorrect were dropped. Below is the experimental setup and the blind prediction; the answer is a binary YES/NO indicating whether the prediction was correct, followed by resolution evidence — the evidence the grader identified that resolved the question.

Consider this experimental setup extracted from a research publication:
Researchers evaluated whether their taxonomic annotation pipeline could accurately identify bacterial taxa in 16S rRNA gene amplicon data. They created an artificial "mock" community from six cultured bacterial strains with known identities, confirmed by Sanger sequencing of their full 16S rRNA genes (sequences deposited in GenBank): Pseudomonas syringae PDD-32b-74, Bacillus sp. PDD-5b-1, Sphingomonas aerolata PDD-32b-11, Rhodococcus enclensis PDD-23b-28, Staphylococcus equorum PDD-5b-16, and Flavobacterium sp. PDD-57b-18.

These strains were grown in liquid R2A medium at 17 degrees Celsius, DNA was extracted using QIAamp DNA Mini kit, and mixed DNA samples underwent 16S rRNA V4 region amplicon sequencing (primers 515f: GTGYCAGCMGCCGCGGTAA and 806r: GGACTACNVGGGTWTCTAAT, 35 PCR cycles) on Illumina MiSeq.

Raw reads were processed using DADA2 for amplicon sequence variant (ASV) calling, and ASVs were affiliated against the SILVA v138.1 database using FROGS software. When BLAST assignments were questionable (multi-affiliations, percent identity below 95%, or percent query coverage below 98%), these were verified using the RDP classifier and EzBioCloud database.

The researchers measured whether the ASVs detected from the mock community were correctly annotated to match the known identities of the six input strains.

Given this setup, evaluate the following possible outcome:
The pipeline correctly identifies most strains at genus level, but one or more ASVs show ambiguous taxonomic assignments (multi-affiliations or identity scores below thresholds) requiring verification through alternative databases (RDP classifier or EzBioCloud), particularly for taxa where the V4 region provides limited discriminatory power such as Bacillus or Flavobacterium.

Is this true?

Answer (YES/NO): NO